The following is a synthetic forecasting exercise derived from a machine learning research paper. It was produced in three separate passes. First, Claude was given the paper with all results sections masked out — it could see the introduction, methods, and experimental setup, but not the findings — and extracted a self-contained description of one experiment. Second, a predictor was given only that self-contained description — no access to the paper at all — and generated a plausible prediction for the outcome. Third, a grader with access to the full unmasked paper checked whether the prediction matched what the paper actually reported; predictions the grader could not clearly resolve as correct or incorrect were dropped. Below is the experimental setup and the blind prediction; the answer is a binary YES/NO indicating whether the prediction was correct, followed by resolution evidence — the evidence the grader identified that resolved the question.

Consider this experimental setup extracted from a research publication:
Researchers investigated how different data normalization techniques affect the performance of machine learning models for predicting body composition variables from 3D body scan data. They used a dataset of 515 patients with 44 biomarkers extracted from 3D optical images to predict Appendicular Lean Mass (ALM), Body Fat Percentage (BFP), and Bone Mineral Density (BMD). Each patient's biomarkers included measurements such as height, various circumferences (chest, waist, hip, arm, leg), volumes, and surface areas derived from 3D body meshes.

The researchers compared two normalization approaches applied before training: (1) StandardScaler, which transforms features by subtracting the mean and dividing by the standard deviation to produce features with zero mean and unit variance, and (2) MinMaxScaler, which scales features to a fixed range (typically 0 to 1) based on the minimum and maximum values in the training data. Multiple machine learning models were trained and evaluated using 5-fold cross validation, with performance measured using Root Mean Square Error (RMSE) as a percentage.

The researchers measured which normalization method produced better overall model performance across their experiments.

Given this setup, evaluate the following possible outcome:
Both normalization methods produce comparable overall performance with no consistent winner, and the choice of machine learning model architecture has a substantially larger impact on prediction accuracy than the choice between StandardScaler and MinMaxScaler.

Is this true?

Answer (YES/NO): NO